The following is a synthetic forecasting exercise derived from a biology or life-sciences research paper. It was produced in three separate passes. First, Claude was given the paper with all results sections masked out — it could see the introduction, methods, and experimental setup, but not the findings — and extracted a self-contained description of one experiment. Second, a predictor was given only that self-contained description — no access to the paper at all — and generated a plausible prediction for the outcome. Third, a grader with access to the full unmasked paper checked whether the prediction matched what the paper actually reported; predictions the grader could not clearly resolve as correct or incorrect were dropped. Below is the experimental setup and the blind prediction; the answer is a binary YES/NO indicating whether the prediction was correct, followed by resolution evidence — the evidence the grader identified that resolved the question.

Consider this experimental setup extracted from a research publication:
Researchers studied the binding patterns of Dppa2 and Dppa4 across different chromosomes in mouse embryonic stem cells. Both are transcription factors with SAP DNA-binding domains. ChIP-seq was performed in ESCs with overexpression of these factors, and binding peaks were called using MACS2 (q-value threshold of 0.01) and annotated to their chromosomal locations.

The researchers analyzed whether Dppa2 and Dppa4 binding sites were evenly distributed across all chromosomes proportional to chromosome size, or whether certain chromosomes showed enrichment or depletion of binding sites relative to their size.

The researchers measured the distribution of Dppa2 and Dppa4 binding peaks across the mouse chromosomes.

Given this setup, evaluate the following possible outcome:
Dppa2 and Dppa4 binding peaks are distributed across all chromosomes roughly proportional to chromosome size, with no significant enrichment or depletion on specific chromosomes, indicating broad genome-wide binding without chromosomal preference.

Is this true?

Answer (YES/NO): NO